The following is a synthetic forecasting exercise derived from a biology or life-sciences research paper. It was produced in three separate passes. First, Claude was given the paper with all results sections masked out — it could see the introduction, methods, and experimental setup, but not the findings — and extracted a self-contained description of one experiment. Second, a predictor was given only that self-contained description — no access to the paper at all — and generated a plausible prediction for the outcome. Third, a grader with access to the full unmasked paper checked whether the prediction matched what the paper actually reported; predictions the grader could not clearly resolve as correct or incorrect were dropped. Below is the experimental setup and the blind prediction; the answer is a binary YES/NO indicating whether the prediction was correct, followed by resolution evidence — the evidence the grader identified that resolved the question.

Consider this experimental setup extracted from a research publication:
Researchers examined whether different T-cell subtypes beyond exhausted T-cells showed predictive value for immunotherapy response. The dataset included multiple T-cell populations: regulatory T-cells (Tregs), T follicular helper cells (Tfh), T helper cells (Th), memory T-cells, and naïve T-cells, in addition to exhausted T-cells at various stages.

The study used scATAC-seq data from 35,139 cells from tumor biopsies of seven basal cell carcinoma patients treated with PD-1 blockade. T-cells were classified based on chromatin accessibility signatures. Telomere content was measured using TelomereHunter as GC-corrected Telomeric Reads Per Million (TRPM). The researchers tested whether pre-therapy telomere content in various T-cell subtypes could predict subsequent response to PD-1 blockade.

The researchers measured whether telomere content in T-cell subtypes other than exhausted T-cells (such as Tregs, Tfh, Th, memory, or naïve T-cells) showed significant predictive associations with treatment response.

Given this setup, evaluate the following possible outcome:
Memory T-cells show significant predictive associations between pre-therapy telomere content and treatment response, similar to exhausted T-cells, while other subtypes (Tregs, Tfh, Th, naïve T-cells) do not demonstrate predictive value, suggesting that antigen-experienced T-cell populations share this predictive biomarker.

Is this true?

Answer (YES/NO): NO